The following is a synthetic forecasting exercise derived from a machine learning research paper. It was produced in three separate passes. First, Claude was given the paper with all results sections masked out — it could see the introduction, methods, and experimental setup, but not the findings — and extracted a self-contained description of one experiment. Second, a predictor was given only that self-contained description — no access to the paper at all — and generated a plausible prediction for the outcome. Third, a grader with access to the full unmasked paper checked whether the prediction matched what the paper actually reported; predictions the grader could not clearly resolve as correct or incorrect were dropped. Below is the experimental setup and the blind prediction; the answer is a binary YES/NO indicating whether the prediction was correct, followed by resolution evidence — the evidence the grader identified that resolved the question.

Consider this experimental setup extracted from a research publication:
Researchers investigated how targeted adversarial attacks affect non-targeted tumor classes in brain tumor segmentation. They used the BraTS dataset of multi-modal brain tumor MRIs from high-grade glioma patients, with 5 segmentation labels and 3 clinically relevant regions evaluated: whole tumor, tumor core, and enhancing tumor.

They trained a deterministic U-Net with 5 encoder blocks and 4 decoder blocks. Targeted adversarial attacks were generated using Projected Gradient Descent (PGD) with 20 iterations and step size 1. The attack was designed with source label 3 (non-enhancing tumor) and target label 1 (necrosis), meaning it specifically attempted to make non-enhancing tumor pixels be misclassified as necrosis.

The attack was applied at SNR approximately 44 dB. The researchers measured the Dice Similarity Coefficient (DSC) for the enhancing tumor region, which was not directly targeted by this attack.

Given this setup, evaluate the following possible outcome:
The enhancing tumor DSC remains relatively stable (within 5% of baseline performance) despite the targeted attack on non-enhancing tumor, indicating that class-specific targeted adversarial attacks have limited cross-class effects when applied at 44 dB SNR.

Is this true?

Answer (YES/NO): NO